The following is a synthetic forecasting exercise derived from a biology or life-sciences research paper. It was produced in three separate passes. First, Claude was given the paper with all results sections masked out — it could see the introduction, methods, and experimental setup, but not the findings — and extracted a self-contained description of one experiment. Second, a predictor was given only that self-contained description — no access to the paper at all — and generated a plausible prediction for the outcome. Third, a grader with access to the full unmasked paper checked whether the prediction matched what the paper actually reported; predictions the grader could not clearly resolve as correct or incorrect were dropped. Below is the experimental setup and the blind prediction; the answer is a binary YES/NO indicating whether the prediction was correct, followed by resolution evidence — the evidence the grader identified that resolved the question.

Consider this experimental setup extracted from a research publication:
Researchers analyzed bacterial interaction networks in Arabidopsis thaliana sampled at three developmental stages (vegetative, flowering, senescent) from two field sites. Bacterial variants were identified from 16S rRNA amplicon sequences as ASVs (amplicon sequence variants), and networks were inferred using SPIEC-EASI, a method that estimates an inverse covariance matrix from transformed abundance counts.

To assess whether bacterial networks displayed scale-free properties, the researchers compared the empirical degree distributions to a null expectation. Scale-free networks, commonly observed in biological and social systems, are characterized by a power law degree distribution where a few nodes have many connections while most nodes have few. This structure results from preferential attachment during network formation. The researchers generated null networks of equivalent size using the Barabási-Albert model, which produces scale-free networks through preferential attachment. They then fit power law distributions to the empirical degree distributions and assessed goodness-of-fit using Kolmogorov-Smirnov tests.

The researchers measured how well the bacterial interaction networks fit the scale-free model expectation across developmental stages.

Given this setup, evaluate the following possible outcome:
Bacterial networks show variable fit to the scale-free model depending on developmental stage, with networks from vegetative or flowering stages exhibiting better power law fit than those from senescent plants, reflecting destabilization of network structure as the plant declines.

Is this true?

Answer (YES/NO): YES